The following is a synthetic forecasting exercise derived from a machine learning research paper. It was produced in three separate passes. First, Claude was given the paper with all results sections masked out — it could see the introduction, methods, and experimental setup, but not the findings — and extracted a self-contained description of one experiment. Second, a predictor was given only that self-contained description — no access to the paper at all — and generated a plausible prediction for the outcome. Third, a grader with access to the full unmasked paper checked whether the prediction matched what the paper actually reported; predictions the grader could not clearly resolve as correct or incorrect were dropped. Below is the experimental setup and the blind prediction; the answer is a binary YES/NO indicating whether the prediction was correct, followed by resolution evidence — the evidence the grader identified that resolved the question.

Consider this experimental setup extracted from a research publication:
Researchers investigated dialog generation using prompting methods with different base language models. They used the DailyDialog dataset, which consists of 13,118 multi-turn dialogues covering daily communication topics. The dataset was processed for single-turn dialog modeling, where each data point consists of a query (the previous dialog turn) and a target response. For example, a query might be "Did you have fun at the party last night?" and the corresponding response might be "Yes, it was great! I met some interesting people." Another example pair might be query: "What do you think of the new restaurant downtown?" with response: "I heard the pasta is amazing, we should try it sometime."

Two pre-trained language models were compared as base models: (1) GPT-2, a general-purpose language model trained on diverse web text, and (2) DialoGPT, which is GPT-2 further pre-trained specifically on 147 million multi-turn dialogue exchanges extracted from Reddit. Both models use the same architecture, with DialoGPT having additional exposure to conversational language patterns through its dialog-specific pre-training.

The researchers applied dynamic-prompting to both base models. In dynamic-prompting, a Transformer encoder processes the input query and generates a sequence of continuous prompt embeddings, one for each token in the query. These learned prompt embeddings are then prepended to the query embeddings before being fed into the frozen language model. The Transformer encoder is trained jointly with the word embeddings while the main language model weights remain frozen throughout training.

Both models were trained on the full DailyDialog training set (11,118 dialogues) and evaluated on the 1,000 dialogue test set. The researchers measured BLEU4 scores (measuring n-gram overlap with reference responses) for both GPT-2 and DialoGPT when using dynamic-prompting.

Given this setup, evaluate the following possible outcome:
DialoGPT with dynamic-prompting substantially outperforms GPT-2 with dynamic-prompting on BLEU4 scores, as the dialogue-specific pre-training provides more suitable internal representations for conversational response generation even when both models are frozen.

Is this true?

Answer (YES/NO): NO